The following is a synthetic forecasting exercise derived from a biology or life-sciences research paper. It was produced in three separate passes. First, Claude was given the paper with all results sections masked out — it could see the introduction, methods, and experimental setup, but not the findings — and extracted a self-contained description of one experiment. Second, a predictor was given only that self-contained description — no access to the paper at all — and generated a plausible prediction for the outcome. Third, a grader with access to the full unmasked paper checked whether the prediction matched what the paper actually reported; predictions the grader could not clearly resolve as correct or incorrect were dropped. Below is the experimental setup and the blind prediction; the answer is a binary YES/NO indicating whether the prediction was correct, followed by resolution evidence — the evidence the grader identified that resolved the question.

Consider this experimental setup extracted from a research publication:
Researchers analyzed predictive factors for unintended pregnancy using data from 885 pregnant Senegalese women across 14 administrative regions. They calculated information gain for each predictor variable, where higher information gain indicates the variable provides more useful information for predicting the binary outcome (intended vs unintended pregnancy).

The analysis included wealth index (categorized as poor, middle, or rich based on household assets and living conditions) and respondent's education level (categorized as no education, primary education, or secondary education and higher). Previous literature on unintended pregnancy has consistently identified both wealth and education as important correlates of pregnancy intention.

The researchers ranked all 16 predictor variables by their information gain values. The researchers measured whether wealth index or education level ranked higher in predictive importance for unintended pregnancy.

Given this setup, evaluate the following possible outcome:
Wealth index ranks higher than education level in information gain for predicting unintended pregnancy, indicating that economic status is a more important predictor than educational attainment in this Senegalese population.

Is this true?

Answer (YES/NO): NO